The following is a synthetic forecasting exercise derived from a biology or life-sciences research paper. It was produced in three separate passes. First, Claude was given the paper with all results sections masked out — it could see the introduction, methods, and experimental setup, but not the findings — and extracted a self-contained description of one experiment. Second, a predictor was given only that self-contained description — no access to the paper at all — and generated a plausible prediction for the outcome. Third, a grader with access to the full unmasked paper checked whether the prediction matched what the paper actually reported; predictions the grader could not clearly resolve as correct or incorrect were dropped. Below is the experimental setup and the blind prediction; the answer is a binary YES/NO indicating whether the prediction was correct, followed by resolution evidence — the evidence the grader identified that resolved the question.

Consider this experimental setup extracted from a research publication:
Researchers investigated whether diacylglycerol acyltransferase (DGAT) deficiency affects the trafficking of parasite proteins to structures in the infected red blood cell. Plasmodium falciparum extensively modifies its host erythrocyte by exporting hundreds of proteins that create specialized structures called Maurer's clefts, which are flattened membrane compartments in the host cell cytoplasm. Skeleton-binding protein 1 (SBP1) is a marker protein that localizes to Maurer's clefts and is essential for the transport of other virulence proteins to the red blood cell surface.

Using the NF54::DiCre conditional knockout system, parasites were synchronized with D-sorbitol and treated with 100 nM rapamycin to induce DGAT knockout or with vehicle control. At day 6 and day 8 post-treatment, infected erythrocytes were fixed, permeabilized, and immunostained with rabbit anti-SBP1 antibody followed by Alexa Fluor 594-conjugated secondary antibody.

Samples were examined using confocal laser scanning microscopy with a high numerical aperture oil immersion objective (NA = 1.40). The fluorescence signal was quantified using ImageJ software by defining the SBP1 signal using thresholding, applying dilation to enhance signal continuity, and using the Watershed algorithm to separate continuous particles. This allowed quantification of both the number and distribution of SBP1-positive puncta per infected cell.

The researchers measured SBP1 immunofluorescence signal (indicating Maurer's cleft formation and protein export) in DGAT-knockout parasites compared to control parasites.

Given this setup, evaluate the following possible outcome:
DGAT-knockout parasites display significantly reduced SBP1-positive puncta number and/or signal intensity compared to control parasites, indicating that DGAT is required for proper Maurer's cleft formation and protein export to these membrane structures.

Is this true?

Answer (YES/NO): YES